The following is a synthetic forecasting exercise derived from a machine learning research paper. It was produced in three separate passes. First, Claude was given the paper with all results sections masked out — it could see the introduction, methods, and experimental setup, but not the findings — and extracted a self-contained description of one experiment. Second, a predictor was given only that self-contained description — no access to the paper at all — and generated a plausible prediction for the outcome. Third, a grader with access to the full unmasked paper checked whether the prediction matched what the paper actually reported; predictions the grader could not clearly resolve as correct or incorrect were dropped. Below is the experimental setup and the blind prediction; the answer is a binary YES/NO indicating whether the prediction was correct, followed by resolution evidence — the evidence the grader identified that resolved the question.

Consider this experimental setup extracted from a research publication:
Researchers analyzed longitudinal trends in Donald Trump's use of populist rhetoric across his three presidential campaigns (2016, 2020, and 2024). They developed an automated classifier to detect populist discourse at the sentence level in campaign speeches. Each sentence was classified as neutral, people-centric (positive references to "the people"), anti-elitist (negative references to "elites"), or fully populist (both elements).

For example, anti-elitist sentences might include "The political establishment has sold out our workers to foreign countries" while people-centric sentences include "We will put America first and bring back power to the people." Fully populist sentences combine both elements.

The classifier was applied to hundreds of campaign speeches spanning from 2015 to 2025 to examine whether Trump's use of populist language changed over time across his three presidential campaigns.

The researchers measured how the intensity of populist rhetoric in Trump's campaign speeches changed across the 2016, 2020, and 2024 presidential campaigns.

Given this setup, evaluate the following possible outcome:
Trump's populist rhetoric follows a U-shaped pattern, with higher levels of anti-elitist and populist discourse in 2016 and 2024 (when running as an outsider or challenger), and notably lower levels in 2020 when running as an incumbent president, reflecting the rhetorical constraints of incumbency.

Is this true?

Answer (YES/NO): NO